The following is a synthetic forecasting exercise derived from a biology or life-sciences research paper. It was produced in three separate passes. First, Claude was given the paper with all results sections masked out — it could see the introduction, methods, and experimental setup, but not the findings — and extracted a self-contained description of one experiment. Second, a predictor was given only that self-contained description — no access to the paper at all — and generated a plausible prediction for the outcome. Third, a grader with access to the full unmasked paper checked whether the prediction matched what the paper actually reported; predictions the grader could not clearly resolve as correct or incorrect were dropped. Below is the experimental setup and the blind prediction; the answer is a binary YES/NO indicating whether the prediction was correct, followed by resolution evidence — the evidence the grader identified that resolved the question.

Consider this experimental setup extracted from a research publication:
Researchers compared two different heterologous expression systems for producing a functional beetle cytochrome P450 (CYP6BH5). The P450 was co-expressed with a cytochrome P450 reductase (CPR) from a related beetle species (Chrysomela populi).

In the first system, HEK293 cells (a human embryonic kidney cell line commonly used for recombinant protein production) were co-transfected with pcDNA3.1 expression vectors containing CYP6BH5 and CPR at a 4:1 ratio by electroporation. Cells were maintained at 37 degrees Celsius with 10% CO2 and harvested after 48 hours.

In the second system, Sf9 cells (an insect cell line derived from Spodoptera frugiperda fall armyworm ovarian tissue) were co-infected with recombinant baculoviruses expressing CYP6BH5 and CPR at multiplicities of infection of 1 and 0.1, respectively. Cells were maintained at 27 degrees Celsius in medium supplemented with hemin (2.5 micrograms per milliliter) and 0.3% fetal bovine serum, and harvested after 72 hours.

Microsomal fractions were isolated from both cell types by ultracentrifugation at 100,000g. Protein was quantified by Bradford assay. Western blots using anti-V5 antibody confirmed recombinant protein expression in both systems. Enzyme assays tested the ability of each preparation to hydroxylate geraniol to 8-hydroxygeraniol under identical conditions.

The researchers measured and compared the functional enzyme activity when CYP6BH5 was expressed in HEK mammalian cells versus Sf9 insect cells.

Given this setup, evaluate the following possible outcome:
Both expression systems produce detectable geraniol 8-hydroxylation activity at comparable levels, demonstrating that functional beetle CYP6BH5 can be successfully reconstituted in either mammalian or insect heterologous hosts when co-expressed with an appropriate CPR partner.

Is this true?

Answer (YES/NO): NO